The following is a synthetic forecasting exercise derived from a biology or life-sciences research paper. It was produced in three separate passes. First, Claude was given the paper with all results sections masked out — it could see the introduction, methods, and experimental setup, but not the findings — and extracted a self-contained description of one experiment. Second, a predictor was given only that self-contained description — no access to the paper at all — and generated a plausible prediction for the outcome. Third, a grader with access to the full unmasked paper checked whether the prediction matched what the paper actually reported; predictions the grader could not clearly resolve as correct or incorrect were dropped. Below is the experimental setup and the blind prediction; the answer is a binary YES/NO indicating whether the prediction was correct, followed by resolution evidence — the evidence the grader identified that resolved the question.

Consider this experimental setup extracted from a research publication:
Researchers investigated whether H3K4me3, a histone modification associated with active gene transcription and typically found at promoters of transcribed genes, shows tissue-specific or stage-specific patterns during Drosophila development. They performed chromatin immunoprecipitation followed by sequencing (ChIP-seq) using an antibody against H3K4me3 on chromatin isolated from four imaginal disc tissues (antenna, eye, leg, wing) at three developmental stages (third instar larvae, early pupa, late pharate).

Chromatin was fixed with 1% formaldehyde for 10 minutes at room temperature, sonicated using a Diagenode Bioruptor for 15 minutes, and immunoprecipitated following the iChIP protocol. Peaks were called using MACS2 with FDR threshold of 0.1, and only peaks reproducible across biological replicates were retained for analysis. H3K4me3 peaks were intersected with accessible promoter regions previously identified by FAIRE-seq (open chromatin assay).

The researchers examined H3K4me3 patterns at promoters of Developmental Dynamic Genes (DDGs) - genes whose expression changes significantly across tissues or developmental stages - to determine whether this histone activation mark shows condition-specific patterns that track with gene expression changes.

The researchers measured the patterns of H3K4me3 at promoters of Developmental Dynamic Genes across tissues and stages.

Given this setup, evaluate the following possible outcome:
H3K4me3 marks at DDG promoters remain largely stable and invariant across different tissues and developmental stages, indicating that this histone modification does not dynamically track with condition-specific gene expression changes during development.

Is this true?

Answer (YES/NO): YES